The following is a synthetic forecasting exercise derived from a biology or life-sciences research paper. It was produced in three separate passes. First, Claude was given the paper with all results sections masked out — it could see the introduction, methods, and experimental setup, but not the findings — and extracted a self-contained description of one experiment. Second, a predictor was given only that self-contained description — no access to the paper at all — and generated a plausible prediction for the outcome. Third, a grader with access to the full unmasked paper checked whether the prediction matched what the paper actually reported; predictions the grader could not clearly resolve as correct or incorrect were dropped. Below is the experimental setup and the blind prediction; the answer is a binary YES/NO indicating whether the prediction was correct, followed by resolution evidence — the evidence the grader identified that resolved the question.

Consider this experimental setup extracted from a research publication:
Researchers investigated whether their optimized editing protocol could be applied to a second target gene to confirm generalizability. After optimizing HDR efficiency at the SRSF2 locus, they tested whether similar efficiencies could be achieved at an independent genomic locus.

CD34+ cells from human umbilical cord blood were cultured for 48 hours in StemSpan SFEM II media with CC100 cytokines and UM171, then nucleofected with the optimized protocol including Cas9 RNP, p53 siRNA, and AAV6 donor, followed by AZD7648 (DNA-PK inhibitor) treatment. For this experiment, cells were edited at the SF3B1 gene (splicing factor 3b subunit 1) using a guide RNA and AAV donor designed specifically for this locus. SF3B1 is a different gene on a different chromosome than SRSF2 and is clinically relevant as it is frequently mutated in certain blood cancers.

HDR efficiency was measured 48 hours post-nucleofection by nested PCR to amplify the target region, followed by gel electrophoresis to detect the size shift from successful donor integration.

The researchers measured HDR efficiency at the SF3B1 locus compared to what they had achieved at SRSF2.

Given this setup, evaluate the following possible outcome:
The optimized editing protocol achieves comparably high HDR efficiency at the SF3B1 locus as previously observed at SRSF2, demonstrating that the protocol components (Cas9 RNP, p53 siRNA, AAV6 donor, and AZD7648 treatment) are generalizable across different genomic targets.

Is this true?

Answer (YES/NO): NO